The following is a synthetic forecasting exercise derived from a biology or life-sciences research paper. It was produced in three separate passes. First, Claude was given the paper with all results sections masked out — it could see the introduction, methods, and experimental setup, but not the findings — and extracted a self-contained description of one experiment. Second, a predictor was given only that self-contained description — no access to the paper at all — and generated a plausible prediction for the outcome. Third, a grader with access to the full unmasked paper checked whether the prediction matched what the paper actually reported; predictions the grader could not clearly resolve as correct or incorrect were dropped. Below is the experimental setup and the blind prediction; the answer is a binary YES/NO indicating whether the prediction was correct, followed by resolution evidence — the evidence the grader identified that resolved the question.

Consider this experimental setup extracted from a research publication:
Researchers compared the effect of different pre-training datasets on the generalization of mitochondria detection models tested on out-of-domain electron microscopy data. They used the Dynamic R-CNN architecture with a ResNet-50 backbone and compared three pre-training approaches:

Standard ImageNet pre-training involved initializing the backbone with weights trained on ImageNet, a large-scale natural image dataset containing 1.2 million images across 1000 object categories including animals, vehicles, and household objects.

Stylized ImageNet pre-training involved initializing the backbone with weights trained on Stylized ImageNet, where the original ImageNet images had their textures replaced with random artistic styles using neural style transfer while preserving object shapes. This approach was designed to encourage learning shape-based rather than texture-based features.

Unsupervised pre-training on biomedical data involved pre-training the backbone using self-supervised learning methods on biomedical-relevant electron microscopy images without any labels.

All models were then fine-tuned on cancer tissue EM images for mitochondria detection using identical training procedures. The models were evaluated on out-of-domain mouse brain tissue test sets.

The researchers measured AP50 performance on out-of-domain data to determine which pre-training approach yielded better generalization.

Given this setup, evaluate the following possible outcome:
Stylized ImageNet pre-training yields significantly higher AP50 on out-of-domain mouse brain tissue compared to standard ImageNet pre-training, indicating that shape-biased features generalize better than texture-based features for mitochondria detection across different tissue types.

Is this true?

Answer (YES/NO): NO